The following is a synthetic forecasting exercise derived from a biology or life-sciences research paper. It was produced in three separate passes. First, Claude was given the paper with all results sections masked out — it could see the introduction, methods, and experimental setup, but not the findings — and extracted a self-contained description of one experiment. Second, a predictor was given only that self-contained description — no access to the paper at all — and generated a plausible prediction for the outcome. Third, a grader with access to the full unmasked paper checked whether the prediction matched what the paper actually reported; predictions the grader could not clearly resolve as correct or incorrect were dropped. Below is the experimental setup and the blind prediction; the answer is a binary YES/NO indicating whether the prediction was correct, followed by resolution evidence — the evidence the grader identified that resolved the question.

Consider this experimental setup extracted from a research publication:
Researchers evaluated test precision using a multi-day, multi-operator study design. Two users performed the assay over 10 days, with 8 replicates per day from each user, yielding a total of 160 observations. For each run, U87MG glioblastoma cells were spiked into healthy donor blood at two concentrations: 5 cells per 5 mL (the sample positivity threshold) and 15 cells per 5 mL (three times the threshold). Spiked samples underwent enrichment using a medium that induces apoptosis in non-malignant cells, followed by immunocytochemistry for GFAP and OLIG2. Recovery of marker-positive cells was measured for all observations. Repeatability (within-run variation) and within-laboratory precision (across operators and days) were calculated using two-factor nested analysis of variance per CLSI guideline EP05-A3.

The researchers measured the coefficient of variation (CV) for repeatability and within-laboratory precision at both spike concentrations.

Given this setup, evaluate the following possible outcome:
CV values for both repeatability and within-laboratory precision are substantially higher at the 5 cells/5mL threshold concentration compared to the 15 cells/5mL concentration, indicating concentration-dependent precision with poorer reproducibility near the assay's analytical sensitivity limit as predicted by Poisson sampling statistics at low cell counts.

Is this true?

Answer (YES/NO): YES